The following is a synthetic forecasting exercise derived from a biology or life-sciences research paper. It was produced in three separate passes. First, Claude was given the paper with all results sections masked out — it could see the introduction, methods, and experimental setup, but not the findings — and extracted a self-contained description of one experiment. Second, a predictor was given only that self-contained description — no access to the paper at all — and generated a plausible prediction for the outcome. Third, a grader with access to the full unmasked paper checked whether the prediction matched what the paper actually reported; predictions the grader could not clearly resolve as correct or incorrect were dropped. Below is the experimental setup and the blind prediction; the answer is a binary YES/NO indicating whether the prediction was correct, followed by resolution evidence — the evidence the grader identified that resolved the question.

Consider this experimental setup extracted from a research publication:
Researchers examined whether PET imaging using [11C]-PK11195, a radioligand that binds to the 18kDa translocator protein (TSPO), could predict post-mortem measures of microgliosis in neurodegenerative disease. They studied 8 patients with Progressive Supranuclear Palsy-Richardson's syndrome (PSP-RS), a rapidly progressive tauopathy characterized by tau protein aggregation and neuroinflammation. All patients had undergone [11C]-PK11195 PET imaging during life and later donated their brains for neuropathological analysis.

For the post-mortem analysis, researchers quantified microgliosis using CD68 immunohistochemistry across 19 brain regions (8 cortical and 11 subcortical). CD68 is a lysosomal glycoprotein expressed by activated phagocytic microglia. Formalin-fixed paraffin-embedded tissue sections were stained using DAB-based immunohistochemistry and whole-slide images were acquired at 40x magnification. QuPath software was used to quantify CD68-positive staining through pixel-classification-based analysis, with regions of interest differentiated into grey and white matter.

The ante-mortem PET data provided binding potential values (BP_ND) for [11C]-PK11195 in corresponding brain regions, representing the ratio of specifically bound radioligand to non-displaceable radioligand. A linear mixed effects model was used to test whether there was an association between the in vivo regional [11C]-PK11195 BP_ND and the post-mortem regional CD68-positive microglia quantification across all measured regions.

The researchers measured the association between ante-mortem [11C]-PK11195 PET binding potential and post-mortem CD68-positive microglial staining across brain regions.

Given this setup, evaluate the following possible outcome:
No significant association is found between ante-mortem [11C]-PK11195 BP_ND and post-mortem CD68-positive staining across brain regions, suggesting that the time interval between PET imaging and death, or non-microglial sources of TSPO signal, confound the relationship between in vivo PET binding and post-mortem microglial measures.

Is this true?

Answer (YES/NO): NO